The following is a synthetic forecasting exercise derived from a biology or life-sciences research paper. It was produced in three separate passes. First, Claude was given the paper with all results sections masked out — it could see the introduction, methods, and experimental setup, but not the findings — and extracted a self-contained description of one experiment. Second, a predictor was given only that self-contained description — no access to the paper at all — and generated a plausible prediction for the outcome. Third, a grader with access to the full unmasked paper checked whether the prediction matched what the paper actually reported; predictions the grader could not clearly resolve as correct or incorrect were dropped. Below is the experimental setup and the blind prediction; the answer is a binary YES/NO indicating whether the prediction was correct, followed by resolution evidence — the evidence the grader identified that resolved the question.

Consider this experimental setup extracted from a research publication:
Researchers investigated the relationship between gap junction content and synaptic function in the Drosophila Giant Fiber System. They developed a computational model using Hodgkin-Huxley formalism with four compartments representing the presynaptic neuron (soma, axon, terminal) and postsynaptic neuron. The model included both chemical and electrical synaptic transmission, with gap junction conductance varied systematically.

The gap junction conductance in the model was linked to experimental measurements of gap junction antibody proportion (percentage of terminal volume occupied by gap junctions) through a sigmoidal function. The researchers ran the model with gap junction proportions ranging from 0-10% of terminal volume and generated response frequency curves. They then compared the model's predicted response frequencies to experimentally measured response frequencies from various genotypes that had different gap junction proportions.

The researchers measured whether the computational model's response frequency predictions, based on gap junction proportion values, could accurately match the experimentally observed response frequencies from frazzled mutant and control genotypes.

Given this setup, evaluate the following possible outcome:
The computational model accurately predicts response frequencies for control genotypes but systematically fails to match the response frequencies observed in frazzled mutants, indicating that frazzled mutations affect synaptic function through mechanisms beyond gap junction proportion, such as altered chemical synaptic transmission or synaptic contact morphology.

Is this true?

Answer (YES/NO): NO